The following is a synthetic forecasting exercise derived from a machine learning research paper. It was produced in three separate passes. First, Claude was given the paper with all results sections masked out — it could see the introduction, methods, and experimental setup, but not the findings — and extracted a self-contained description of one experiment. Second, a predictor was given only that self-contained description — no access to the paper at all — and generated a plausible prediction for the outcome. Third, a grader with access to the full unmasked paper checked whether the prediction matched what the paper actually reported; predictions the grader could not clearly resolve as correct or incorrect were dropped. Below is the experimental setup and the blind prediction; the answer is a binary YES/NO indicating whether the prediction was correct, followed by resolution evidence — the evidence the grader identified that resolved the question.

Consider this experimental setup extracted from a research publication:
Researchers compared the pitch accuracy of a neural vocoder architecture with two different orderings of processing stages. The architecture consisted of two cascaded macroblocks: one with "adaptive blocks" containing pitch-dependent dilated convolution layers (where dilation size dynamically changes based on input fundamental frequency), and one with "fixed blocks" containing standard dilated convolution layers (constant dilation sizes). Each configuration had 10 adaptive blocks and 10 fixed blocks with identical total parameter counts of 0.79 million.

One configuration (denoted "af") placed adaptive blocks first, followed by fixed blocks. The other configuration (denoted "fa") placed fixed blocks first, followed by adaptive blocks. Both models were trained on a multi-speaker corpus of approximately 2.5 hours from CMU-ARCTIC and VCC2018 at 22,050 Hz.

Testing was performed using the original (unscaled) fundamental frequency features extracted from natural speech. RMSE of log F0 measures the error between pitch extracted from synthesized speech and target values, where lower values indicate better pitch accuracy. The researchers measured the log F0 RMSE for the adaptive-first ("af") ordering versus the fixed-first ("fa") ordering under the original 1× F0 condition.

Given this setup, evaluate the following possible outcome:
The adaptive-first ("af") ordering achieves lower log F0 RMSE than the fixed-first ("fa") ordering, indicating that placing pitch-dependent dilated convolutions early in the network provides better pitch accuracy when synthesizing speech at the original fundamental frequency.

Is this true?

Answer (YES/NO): NO